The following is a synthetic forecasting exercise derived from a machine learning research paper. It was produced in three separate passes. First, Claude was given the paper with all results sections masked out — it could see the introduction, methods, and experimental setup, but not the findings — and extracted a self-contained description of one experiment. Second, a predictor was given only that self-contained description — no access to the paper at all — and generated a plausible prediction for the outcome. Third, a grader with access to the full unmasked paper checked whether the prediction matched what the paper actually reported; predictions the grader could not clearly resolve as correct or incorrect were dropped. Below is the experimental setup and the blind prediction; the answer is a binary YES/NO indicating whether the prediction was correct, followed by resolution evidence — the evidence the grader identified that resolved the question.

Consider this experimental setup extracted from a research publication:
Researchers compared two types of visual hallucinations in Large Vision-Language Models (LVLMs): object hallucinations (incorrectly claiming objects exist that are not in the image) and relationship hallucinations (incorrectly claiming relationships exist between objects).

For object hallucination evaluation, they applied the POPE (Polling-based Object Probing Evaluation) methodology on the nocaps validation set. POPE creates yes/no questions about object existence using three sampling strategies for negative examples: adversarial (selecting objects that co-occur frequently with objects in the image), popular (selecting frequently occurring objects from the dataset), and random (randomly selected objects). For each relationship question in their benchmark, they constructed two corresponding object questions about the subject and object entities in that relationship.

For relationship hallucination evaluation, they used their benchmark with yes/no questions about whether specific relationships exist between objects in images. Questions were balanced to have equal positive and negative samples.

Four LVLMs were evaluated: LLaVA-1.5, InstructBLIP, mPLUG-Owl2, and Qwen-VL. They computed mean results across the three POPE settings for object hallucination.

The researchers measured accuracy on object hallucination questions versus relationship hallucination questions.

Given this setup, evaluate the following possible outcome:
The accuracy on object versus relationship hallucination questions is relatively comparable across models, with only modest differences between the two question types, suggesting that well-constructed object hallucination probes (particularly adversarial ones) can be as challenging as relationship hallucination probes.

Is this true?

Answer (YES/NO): NO